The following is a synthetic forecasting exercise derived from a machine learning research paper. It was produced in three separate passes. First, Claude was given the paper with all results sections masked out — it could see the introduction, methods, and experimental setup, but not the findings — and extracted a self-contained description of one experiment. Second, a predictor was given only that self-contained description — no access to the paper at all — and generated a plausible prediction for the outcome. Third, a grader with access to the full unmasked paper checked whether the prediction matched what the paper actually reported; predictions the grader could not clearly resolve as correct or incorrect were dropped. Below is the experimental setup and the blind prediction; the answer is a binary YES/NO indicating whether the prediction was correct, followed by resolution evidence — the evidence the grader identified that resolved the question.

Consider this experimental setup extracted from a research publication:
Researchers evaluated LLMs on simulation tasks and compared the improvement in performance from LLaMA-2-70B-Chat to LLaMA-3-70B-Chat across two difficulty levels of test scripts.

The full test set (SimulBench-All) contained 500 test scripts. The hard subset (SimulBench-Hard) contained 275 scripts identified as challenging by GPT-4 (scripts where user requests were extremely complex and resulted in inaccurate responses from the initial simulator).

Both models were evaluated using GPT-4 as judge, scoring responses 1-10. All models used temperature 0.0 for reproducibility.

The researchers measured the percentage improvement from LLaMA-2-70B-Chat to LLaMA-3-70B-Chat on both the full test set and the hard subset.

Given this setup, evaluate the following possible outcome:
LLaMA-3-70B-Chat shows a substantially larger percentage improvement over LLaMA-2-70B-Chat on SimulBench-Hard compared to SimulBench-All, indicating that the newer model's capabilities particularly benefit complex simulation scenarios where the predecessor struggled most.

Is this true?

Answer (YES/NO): YES